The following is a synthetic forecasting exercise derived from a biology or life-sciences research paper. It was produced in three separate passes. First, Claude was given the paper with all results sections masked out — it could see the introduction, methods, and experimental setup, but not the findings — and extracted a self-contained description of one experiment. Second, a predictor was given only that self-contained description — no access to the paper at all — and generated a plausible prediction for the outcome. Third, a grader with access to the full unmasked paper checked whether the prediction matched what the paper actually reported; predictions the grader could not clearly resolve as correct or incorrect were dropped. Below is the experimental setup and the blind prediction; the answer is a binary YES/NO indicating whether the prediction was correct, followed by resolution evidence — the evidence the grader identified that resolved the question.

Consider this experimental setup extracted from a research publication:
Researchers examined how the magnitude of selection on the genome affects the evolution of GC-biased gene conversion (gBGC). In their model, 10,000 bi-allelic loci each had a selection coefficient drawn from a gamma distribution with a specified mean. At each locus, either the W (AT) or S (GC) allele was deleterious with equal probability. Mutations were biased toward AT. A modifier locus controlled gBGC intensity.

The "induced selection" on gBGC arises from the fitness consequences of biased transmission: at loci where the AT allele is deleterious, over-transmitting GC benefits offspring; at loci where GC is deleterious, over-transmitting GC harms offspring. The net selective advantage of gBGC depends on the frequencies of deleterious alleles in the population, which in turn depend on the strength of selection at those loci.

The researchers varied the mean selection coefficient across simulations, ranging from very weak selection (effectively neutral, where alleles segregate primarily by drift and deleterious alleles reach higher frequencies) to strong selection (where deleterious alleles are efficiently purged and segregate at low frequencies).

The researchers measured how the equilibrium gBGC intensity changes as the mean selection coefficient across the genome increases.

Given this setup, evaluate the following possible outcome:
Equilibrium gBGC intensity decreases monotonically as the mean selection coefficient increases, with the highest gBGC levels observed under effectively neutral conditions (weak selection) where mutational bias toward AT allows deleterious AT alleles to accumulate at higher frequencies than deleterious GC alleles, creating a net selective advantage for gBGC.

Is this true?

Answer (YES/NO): NO